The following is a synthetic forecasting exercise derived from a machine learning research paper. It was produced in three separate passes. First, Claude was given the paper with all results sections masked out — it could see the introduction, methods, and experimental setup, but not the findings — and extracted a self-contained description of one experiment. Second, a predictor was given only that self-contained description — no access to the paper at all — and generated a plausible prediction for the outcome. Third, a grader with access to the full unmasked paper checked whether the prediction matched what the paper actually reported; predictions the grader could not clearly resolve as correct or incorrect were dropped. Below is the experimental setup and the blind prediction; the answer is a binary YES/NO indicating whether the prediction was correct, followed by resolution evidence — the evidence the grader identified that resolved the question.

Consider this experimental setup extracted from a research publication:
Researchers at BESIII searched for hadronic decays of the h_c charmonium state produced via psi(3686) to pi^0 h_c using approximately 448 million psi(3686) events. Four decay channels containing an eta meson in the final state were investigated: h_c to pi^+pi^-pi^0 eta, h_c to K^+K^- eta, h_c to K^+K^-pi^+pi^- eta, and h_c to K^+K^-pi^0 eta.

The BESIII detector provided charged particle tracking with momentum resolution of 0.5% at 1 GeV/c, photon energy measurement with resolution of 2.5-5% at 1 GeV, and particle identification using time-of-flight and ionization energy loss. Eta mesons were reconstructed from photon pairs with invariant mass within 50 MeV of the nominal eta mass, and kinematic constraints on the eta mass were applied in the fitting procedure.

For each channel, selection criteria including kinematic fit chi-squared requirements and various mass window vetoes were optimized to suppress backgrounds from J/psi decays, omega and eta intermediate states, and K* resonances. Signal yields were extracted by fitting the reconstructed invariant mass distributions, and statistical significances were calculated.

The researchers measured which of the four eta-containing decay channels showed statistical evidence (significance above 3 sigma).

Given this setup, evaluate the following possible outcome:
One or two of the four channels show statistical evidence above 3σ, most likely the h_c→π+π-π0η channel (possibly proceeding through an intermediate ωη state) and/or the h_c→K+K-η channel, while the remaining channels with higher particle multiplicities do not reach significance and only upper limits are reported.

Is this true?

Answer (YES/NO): NO